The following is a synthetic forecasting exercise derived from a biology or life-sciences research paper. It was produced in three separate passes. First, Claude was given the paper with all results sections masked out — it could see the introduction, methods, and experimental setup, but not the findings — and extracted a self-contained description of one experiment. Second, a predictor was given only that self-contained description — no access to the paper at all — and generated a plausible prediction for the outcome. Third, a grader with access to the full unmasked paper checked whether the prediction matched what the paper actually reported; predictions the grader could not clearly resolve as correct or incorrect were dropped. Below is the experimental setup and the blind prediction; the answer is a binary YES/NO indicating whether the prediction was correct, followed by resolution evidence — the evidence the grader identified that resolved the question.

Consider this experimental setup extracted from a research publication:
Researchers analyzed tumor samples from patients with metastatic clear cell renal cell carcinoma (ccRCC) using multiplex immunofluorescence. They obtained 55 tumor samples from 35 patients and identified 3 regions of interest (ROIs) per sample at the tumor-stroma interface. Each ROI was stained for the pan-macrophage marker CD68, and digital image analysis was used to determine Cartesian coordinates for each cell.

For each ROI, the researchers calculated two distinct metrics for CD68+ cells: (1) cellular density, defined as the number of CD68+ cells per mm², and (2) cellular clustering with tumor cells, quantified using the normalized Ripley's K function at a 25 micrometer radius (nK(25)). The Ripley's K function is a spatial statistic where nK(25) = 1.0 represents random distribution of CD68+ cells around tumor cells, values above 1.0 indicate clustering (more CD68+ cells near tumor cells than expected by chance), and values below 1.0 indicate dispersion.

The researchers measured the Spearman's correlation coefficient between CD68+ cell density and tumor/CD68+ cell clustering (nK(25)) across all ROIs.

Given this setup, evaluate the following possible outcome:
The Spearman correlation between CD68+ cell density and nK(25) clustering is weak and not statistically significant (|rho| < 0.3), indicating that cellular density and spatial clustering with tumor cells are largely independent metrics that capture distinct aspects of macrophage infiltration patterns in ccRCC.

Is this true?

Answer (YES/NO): NO